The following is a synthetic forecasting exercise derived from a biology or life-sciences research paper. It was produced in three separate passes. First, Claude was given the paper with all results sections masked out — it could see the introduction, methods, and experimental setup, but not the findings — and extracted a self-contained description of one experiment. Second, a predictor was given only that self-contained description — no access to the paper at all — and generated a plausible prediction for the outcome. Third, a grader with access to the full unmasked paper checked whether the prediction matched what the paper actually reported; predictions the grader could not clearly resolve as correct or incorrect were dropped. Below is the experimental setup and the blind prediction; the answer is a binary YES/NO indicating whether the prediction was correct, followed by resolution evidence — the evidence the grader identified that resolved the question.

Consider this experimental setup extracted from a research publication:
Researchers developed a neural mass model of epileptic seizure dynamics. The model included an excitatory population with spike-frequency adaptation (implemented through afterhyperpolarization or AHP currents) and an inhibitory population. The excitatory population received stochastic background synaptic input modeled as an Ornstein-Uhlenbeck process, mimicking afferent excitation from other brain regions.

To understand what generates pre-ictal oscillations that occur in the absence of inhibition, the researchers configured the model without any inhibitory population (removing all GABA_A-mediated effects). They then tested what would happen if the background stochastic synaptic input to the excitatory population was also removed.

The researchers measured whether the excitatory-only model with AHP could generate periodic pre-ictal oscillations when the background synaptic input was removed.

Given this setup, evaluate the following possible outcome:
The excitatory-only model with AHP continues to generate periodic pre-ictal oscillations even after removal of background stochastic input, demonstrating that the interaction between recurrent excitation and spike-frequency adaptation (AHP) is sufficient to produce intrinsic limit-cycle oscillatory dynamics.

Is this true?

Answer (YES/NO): NO